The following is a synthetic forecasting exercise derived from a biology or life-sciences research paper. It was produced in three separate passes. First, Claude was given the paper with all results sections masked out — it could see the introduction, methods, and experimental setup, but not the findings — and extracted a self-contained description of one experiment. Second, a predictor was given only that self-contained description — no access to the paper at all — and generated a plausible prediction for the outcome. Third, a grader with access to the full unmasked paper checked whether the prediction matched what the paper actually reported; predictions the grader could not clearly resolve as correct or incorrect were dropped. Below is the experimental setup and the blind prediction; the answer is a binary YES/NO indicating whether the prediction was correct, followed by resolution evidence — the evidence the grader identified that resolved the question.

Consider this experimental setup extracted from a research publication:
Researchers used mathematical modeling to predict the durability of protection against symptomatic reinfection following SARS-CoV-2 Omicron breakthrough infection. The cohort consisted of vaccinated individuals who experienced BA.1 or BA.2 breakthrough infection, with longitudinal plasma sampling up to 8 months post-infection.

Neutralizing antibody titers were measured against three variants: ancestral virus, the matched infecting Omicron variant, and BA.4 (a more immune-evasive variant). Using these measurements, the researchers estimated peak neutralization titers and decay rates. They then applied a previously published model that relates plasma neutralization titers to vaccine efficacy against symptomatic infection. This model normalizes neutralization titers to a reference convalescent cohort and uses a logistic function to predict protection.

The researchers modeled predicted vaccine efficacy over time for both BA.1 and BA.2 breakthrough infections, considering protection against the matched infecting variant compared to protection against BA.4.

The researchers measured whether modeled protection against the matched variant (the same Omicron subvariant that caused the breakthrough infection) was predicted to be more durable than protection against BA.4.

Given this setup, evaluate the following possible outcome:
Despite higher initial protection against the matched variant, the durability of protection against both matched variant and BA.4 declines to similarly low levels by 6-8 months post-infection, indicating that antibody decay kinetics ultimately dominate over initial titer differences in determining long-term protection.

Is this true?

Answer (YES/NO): NO